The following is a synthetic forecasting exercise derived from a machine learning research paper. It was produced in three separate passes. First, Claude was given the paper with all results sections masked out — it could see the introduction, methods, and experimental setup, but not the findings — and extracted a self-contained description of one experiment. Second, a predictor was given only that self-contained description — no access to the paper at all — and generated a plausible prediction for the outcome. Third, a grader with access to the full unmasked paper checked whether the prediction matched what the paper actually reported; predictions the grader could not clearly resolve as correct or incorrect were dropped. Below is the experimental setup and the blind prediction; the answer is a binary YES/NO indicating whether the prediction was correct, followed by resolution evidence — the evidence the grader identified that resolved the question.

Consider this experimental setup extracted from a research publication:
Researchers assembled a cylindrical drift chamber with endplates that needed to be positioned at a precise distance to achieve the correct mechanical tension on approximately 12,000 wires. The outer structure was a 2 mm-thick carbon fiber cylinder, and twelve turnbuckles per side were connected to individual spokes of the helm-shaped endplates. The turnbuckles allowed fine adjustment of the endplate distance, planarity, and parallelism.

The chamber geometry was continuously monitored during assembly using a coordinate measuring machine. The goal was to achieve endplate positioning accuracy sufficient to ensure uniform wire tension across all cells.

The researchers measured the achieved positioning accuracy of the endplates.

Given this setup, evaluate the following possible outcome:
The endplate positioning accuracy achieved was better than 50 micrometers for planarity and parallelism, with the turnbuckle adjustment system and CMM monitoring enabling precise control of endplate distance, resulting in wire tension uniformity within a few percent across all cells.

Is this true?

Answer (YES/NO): NO